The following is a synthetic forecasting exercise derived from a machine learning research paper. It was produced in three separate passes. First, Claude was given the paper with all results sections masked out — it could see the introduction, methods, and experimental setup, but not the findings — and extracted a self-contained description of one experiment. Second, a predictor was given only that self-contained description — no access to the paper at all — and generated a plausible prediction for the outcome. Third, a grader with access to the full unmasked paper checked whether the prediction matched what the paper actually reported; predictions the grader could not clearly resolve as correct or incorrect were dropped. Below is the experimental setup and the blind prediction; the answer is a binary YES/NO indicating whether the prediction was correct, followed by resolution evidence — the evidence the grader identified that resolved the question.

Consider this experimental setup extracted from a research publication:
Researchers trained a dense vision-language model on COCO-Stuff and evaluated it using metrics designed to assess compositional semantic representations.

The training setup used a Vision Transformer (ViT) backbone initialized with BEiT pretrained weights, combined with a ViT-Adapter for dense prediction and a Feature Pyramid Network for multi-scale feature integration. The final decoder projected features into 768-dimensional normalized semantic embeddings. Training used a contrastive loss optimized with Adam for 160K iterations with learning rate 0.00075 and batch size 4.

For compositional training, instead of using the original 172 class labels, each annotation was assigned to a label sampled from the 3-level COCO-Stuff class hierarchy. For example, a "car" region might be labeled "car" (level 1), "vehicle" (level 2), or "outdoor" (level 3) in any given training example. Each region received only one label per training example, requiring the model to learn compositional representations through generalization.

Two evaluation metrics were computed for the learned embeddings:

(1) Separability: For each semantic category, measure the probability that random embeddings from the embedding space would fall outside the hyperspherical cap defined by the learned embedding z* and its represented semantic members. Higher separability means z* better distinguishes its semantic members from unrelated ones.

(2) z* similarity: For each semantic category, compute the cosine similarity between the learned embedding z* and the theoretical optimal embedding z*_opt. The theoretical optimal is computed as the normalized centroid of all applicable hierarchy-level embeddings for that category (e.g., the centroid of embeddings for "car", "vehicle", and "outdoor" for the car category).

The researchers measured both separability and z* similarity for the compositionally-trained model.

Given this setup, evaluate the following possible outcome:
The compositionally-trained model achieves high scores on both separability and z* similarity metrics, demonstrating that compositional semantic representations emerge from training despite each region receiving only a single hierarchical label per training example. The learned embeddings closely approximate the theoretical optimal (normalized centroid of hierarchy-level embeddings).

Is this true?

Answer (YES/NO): NO